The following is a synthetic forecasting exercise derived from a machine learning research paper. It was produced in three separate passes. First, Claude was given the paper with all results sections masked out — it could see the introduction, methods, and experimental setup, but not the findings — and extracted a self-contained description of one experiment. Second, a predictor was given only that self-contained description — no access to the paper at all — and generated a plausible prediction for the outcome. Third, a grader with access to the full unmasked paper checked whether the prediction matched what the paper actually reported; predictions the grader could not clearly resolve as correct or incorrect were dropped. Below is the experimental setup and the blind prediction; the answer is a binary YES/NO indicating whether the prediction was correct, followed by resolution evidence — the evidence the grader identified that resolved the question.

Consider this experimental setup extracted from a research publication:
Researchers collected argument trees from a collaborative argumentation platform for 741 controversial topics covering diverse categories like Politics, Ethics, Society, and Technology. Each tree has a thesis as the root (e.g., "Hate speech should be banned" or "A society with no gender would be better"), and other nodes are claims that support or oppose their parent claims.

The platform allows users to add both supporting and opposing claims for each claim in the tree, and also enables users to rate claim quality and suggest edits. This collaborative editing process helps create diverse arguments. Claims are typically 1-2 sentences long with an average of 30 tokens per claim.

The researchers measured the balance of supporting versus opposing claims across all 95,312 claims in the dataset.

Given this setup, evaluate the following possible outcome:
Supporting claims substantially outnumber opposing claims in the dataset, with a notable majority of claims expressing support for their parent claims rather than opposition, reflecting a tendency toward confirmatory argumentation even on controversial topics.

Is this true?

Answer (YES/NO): NO